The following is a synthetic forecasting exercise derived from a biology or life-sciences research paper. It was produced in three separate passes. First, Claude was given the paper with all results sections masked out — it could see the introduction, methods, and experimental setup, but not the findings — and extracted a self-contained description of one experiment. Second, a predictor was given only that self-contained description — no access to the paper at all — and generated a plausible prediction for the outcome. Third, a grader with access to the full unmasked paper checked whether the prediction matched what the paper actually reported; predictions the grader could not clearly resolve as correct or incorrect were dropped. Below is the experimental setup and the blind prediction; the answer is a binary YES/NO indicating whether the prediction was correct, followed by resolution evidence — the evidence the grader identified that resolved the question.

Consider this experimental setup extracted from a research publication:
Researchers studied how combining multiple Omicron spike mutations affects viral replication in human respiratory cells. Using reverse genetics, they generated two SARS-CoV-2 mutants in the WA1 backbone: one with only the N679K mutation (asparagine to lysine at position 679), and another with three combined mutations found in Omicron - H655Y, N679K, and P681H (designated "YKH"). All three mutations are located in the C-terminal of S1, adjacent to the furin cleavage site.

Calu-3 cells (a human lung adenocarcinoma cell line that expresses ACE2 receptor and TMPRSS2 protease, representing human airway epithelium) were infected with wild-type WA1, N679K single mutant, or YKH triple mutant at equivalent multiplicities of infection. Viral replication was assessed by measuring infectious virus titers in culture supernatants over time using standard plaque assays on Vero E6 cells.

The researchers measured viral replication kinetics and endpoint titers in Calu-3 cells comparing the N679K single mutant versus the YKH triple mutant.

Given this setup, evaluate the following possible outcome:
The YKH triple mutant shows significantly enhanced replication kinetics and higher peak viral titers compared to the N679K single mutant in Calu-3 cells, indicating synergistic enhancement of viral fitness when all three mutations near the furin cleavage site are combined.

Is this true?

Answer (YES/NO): NO